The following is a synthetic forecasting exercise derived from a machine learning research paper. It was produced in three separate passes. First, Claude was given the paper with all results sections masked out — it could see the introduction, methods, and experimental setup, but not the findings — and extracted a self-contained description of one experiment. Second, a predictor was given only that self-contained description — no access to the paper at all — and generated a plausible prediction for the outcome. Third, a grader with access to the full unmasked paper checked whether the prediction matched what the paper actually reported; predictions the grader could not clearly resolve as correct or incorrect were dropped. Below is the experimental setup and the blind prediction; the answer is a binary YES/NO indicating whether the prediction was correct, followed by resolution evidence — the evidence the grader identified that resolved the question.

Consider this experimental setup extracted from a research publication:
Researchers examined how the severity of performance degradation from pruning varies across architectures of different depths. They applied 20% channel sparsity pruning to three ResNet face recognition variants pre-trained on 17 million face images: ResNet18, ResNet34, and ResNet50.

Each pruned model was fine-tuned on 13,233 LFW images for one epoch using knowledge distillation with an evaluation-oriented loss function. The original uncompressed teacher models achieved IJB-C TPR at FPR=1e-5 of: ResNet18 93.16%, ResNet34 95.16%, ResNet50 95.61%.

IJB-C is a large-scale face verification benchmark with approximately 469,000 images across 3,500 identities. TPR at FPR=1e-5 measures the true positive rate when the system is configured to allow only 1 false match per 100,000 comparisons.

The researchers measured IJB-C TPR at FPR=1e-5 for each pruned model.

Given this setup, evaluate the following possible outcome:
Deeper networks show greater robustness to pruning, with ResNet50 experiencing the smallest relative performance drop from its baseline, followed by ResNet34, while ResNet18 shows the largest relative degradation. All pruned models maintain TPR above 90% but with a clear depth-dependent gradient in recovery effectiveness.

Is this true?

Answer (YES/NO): NO